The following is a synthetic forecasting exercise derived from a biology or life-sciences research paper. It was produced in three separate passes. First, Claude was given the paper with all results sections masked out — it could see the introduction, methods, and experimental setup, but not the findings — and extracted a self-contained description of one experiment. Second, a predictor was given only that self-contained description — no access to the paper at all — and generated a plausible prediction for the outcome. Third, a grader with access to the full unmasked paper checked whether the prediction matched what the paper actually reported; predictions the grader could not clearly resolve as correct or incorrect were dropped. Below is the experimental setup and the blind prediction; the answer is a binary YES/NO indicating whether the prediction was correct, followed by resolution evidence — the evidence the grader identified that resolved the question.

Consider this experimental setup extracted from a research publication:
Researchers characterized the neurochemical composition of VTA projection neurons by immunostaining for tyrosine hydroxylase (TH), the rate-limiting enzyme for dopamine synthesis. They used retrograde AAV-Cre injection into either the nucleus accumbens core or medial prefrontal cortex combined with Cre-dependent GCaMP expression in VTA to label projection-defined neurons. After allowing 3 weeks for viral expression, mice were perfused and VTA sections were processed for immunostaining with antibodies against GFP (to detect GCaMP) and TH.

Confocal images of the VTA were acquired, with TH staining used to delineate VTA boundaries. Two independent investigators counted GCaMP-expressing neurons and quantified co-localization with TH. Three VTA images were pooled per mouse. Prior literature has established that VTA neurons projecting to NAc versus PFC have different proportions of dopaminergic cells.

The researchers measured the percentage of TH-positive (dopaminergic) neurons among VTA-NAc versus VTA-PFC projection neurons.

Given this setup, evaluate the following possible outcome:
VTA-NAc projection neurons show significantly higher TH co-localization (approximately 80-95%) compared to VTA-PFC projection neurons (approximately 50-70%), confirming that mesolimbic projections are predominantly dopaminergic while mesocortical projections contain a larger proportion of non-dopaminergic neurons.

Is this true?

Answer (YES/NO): NO